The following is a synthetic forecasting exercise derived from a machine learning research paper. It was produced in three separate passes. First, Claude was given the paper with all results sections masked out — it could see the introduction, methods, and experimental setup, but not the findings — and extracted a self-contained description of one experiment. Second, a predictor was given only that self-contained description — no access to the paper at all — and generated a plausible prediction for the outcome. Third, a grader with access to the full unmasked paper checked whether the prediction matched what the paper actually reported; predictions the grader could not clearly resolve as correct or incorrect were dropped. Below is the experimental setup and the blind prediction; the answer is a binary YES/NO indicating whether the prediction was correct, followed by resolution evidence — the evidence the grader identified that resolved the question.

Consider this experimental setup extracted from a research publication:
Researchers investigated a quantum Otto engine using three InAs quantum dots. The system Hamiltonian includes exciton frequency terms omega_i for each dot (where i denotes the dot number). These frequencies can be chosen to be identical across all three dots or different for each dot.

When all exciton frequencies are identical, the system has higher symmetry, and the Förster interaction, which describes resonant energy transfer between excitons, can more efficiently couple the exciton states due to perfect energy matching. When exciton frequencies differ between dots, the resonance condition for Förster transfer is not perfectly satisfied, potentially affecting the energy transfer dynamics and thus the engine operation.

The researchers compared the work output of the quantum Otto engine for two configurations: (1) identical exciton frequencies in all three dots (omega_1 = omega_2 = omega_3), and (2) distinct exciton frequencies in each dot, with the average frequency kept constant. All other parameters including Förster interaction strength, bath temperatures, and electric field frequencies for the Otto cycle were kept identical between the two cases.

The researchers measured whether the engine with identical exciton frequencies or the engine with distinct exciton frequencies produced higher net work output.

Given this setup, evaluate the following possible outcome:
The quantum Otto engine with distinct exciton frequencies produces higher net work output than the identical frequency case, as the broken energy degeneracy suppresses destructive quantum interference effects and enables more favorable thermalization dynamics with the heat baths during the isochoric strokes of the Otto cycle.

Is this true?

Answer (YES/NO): NO